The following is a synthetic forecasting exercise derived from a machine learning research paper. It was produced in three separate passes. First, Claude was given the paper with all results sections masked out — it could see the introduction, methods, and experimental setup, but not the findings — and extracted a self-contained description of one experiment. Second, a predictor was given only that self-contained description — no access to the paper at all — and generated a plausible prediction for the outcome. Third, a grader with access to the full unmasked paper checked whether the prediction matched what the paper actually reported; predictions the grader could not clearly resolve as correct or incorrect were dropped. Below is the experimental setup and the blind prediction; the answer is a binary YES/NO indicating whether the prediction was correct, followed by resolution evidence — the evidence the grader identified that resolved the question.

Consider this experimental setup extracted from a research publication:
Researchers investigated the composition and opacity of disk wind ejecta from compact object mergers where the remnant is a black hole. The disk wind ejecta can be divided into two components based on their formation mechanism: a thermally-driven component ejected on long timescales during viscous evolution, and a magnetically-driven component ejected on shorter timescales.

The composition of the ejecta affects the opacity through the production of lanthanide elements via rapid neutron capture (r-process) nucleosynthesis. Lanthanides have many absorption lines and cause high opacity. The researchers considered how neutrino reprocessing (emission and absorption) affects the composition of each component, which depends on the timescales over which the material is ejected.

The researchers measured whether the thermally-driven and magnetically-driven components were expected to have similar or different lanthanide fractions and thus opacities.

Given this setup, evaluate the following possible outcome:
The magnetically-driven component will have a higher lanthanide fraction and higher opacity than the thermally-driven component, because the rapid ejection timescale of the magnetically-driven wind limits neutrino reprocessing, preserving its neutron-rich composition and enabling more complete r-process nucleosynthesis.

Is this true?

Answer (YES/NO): YES